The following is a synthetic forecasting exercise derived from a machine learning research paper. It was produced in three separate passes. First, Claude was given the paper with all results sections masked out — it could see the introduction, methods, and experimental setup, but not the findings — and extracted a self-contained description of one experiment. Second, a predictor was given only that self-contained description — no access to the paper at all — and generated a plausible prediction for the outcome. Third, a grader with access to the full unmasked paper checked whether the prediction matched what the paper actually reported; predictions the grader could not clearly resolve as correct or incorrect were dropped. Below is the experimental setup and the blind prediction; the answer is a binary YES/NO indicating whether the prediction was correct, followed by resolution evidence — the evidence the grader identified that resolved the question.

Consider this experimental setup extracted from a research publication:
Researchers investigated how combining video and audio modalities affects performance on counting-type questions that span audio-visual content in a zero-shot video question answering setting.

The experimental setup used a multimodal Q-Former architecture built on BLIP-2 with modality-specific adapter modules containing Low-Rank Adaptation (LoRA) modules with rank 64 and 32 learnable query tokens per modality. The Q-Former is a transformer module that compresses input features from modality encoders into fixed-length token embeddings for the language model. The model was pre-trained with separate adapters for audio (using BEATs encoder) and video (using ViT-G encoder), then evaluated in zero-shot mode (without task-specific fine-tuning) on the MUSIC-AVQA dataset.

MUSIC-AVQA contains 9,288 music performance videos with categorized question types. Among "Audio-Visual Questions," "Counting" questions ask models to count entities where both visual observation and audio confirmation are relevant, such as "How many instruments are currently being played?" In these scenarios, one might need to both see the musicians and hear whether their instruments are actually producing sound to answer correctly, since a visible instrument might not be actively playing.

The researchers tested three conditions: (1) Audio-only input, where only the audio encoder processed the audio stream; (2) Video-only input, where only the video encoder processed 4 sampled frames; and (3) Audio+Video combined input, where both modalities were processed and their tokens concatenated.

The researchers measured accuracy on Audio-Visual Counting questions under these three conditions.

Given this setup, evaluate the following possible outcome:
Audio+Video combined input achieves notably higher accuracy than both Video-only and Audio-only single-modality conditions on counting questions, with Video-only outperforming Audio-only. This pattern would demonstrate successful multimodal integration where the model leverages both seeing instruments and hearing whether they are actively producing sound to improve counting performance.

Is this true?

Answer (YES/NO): YES